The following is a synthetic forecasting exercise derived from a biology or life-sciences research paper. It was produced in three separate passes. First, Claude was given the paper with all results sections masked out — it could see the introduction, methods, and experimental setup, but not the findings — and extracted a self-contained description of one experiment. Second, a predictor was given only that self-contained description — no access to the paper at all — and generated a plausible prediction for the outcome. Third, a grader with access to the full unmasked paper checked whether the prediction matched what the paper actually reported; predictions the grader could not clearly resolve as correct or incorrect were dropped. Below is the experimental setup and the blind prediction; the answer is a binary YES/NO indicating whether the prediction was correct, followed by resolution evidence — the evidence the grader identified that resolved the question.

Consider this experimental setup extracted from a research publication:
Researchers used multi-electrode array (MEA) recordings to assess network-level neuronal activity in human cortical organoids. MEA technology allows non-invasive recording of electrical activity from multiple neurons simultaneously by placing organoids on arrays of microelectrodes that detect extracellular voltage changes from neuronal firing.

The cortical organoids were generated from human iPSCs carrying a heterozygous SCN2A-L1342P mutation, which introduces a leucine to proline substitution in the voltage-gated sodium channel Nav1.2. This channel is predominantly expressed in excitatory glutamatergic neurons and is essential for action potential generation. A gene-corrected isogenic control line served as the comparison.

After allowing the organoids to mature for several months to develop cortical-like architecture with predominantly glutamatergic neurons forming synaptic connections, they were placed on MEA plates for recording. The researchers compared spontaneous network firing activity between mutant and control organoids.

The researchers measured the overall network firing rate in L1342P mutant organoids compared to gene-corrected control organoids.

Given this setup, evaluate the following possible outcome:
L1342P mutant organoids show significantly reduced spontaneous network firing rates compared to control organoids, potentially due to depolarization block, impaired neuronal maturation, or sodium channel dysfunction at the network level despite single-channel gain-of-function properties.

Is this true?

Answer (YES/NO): NO